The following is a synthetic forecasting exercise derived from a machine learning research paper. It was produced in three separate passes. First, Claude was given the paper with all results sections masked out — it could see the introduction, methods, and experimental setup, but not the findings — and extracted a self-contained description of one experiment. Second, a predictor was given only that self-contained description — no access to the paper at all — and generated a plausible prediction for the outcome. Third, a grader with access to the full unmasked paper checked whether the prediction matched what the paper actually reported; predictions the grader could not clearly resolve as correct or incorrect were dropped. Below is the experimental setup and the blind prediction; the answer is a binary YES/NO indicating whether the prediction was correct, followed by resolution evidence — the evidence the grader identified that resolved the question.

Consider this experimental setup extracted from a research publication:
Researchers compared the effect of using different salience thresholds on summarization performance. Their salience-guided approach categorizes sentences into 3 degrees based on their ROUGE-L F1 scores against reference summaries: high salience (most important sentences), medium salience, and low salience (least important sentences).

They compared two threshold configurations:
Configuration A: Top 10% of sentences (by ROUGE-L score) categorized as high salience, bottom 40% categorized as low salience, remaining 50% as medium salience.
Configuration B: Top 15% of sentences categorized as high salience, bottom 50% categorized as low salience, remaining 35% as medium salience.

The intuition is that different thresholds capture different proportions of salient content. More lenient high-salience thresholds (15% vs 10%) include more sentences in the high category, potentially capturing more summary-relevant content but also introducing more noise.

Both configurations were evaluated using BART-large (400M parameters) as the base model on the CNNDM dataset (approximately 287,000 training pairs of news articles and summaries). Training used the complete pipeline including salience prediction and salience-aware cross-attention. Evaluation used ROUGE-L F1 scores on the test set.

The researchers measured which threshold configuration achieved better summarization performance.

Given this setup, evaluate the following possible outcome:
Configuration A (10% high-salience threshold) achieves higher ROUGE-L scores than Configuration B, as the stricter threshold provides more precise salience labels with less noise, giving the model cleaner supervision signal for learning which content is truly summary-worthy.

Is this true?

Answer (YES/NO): NO